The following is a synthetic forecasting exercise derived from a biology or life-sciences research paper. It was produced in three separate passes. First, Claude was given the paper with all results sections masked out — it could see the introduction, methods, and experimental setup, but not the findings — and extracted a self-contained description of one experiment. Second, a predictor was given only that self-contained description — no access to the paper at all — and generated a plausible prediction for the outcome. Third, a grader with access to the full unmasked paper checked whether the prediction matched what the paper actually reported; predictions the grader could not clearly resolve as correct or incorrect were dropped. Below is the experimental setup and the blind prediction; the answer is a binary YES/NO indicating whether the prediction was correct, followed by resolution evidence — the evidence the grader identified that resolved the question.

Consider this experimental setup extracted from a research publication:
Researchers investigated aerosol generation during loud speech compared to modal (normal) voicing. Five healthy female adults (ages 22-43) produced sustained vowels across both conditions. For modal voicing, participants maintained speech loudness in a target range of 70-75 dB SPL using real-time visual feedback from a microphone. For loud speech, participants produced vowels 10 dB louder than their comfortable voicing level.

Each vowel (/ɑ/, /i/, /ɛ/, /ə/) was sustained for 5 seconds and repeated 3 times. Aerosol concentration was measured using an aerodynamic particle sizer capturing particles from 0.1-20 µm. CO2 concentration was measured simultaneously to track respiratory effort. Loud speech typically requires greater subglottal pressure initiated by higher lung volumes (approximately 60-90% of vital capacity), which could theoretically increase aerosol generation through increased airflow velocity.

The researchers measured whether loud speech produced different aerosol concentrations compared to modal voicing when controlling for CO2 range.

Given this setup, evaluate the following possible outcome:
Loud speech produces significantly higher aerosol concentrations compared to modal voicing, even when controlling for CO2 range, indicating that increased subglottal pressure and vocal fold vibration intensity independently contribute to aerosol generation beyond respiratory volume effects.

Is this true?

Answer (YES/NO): NO